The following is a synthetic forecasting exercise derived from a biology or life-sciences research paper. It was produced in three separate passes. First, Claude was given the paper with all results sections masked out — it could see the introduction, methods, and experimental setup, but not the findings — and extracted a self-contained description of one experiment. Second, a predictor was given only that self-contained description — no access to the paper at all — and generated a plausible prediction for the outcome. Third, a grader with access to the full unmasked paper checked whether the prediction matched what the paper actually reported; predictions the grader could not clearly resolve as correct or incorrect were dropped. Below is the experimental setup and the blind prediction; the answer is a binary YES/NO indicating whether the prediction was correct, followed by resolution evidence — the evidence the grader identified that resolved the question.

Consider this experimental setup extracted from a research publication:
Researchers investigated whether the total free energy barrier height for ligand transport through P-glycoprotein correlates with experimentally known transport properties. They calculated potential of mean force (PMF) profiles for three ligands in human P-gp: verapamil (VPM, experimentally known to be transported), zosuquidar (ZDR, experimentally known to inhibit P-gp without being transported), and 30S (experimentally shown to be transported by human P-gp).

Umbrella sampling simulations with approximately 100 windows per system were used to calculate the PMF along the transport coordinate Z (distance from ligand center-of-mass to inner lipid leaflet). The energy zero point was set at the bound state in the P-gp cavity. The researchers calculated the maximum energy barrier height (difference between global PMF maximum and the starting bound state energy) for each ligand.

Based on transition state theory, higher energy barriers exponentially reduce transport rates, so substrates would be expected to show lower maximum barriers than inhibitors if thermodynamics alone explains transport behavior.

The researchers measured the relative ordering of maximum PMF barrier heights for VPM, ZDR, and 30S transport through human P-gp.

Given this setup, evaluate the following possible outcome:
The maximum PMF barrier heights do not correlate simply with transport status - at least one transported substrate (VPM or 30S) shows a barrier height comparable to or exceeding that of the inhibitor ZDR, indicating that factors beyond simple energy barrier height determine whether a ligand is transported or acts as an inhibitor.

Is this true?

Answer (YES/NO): NO